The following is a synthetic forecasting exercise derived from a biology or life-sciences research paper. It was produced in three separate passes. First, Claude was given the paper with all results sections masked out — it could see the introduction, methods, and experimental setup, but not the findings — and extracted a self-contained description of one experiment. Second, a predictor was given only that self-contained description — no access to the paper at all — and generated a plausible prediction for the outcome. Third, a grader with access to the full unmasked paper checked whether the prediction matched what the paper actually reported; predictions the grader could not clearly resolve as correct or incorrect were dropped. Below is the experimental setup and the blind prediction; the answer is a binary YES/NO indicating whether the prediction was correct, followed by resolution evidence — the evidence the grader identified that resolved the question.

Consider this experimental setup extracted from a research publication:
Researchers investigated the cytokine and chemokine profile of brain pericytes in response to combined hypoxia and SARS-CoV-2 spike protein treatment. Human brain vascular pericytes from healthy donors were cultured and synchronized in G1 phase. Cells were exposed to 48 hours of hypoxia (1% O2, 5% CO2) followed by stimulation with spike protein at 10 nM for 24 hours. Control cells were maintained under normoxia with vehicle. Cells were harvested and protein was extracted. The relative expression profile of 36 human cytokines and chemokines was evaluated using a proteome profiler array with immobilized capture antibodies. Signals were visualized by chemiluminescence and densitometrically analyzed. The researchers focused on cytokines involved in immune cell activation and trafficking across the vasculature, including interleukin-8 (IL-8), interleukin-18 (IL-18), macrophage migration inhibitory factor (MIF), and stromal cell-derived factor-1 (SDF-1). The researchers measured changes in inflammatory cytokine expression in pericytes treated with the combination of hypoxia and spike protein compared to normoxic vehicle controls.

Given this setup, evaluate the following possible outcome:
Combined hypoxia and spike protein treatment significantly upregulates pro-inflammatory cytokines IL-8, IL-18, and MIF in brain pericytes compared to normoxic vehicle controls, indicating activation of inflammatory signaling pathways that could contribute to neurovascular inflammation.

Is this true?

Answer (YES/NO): YES